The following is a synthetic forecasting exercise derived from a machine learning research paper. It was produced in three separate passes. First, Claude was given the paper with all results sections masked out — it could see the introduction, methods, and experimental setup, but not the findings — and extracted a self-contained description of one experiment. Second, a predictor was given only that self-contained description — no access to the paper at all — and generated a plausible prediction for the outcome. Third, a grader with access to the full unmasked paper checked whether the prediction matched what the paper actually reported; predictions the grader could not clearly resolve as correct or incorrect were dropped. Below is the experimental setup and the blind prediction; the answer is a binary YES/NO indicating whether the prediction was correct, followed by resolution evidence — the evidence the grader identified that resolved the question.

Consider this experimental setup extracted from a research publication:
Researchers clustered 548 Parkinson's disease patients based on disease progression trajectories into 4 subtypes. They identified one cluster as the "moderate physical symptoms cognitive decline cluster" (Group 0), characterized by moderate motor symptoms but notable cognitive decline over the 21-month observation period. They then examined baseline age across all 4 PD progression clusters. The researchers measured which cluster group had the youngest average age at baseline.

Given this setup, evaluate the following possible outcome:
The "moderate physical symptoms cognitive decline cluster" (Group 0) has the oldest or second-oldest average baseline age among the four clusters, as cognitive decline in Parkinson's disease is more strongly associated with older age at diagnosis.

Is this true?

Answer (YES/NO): NO